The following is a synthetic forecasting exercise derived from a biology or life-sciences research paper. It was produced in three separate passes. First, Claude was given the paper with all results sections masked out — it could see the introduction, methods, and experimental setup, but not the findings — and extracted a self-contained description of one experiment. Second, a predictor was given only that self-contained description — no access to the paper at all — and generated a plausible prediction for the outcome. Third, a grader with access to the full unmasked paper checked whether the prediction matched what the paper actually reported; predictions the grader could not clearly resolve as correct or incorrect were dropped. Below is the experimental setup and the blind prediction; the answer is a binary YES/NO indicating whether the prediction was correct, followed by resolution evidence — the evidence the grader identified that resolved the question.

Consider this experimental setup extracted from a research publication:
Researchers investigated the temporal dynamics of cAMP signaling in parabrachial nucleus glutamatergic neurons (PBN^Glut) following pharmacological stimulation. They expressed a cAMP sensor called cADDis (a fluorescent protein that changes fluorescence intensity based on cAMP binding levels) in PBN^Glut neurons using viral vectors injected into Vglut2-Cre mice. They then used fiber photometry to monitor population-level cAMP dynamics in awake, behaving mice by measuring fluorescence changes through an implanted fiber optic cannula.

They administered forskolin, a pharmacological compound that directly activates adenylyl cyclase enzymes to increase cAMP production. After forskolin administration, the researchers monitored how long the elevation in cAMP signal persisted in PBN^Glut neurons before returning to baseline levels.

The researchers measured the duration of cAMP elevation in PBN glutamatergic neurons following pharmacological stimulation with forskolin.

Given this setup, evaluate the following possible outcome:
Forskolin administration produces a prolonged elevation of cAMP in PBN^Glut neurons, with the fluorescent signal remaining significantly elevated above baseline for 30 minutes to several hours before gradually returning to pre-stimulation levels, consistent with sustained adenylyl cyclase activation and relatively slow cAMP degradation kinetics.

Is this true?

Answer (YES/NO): NO